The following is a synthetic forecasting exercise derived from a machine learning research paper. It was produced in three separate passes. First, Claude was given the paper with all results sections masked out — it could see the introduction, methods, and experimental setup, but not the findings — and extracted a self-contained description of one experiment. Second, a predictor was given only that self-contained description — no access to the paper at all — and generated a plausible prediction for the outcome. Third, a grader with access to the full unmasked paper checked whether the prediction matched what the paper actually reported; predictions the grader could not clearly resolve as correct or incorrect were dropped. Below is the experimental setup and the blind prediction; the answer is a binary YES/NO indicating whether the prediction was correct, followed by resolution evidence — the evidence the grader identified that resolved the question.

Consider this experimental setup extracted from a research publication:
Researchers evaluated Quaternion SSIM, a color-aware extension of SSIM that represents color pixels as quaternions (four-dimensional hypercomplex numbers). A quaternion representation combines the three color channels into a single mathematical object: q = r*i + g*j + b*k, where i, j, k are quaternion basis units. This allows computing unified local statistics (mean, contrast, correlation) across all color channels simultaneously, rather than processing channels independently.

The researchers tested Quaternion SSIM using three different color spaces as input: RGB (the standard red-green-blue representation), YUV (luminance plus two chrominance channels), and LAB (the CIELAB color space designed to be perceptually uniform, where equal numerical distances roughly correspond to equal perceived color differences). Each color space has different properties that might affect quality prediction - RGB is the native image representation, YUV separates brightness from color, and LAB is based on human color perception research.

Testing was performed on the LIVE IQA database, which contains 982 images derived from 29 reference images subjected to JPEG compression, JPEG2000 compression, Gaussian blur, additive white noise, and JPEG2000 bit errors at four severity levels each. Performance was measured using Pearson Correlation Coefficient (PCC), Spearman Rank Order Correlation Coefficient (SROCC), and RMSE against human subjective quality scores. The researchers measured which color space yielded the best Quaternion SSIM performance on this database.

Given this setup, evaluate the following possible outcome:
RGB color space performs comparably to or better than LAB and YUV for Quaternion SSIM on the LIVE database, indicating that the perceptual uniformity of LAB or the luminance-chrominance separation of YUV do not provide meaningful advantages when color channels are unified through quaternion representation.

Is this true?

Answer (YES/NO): YES